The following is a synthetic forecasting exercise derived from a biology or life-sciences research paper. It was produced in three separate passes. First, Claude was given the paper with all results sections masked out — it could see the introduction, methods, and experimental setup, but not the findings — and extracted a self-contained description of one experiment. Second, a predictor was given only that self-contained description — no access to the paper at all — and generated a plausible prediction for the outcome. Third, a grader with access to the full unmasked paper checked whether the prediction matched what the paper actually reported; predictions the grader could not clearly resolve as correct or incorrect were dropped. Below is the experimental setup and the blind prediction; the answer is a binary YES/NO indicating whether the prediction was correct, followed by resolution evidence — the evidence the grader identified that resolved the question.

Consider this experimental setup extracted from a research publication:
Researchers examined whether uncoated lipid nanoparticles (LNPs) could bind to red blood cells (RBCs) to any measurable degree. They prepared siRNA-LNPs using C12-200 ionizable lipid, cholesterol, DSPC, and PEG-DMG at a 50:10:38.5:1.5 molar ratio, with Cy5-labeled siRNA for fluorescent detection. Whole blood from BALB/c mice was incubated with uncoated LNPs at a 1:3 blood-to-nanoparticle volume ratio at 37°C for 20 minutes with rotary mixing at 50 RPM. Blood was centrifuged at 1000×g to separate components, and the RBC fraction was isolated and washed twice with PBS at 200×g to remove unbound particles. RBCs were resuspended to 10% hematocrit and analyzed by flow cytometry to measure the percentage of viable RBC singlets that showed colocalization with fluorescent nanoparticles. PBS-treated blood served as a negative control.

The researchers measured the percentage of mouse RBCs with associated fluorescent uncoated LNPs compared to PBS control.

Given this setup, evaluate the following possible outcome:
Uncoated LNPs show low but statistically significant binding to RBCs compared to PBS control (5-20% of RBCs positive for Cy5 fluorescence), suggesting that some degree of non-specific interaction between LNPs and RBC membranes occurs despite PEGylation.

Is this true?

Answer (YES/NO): NO